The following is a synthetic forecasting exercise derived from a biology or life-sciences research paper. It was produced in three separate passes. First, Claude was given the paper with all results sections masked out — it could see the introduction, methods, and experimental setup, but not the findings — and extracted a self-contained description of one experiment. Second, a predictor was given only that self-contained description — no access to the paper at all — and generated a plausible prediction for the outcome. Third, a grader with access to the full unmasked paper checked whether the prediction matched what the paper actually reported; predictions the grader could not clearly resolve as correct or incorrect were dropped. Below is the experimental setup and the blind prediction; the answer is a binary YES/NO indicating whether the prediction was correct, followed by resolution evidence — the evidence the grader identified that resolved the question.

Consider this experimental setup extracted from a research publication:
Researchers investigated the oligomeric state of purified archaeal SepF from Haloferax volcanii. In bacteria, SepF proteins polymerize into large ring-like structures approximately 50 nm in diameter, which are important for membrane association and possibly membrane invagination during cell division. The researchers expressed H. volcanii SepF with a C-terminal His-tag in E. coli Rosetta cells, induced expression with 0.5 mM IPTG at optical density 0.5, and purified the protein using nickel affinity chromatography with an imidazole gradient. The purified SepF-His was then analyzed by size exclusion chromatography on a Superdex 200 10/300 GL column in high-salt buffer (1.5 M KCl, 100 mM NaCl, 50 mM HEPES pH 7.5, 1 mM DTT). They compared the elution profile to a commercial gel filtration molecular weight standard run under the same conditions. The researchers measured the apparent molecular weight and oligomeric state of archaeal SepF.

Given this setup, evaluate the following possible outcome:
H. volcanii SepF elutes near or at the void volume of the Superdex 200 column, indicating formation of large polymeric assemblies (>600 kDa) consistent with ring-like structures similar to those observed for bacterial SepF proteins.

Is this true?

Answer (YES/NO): NO